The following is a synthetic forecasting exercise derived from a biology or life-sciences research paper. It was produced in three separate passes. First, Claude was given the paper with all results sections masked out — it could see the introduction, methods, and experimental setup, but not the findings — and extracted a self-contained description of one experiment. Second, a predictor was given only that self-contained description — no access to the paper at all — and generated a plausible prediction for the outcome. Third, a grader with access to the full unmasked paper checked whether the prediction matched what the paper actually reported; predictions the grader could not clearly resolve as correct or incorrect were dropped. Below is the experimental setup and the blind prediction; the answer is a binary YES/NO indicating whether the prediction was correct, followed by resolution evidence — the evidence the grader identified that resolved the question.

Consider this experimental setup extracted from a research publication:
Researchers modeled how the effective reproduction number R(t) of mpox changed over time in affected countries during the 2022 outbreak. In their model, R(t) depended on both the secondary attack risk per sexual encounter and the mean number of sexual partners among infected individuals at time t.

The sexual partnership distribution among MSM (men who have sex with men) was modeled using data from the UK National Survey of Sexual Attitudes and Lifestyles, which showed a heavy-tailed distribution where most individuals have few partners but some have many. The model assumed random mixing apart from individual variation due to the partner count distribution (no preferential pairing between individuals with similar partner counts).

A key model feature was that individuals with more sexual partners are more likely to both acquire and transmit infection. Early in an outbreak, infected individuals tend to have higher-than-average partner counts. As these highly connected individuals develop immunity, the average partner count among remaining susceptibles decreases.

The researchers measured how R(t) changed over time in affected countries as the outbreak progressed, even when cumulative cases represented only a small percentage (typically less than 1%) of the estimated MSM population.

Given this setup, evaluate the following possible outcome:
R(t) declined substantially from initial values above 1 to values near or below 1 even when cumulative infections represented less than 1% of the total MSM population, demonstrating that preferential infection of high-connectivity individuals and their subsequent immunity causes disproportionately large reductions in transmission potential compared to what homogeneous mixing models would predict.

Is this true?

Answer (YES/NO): YES